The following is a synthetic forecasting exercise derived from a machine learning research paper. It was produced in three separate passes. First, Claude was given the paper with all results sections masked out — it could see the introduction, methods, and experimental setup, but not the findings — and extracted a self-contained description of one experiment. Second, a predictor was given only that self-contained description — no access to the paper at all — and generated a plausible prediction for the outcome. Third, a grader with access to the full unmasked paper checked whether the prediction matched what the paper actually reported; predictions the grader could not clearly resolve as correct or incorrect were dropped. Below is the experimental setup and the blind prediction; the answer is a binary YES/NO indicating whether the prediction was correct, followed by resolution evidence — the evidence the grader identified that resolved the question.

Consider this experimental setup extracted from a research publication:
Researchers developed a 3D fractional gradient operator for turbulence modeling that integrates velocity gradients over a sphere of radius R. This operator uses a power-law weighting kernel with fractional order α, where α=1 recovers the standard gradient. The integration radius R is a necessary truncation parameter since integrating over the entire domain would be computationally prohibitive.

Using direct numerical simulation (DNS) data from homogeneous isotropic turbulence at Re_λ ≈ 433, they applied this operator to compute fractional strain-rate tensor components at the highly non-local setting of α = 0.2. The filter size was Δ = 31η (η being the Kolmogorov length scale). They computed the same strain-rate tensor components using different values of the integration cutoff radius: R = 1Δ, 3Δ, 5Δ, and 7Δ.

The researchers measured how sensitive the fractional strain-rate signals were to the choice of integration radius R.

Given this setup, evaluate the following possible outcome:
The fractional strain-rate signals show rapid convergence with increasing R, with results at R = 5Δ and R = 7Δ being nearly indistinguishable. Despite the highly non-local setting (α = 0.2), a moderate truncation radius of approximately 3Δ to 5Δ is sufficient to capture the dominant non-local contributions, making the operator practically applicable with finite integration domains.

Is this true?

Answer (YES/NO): NO